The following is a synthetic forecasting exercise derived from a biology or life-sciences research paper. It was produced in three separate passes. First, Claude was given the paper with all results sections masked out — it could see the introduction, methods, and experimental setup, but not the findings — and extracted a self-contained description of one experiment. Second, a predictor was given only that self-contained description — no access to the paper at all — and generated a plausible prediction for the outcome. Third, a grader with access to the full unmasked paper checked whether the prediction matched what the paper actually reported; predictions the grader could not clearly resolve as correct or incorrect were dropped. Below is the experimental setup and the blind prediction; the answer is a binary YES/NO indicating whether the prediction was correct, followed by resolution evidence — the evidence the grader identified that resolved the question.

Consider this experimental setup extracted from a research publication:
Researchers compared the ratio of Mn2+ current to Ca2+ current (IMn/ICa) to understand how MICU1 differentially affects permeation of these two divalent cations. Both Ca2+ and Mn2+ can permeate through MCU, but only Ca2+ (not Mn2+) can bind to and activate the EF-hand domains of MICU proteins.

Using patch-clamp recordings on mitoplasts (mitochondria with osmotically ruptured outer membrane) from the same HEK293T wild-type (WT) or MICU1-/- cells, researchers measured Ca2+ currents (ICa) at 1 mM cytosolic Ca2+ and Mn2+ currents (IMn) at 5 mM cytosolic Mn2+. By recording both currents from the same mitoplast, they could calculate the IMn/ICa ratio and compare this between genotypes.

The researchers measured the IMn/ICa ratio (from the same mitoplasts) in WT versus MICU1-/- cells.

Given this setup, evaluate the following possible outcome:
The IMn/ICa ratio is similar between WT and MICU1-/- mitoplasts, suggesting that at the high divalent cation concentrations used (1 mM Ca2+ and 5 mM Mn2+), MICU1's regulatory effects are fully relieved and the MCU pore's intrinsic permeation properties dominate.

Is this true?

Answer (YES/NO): NO